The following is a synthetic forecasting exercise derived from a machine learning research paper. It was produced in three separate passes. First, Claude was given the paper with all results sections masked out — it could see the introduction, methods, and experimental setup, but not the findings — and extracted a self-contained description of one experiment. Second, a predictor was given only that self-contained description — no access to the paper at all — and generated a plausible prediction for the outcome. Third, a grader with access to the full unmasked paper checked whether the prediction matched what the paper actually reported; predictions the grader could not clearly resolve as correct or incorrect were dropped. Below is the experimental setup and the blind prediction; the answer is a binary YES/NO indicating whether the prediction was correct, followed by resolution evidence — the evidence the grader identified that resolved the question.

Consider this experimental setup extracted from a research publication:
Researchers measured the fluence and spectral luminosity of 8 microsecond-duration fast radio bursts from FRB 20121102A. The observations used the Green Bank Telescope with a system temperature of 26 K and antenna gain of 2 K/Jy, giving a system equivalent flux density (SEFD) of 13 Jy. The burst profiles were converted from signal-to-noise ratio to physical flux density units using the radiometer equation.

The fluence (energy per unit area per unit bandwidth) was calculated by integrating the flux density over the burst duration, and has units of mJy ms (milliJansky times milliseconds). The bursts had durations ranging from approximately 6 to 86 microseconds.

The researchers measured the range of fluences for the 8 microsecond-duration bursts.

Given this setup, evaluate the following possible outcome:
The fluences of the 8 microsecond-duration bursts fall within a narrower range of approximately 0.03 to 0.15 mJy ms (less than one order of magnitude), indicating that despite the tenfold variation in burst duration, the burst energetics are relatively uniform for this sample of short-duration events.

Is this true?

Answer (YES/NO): NO